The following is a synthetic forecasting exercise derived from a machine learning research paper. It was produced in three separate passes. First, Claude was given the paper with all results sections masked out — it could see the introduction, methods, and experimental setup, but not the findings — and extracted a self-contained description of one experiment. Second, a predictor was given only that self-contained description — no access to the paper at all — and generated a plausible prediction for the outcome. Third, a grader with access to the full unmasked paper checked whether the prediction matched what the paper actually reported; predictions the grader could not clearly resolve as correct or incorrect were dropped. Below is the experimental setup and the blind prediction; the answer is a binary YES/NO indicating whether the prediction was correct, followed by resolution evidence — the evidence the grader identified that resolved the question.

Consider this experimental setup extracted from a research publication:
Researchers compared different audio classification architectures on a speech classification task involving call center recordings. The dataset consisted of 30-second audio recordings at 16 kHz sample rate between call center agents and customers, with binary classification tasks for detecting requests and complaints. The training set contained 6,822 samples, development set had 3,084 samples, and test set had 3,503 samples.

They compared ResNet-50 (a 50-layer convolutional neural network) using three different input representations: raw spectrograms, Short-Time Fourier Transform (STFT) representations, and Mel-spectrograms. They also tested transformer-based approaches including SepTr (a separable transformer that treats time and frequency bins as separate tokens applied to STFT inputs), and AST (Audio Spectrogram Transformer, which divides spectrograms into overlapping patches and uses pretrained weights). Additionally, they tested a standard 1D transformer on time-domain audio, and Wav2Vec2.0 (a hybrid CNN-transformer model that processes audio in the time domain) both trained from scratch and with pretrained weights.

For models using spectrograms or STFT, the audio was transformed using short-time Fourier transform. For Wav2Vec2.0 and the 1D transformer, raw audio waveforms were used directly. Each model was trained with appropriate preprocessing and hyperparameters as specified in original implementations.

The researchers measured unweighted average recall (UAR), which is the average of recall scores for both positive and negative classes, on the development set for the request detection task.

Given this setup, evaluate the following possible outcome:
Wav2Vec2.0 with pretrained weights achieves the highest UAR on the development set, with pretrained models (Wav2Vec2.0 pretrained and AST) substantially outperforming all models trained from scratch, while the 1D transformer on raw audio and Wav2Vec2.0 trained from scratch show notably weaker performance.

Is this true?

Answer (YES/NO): NO